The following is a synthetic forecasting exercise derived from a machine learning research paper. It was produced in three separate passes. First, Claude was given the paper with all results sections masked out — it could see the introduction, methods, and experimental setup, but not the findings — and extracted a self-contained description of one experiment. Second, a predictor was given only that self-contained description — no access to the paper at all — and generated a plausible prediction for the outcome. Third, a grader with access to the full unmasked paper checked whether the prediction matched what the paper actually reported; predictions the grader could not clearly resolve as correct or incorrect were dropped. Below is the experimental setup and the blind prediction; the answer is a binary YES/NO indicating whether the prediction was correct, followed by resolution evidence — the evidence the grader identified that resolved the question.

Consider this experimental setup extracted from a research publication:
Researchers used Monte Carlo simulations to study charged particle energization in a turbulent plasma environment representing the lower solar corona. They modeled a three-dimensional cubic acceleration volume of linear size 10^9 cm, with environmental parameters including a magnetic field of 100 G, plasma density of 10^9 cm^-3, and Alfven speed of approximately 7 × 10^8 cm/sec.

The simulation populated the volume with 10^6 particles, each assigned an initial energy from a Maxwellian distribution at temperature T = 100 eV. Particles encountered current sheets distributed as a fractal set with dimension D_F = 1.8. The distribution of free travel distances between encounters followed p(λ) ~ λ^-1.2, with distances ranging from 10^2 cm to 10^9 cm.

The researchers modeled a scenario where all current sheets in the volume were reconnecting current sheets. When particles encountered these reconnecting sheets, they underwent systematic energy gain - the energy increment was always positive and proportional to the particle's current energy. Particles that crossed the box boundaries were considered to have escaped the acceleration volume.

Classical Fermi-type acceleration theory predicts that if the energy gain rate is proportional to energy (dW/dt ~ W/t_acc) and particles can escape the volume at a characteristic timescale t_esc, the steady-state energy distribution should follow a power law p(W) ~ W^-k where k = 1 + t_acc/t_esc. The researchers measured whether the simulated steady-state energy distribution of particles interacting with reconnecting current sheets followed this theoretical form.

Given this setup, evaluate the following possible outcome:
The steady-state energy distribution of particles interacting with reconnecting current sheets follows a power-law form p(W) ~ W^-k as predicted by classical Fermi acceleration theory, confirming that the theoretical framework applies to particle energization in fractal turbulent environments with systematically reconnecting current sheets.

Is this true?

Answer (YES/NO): YES